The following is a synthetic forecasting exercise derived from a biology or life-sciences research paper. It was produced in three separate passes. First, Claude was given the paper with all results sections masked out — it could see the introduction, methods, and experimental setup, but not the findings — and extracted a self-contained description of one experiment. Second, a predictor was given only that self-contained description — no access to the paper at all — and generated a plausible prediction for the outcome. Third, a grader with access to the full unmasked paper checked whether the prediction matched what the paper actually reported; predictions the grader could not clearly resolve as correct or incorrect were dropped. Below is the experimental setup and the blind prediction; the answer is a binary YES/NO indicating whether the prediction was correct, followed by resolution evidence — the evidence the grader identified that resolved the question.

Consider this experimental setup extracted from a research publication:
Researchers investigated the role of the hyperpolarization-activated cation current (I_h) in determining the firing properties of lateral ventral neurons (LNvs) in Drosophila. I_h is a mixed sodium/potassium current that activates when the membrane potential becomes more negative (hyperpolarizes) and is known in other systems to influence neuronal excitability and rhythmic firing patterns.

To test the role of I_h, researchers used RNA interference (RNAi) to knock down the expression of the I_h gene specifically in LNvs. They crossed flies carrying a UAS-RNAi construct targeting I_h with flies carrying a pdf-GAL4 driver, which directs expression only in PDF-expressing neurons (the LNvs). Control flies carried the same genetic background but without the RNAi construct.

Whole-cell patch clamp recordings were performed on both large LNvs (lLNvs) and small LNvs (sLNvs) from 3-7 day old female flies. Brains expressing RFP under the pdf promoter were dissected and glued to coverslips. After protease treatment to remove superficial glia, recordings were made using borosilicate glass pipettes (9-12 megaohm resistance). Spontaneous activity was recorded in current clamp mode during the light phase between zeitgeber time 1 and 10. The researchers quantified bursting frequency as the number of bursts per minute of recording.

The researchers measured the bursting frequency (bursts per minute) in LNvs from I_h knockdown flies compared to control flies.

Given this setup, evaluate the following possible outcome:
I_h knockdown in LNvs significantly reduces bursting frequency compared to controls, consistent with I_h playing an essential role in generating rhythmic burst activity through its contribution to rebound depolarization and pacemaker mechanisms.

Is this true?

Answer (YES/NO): YES